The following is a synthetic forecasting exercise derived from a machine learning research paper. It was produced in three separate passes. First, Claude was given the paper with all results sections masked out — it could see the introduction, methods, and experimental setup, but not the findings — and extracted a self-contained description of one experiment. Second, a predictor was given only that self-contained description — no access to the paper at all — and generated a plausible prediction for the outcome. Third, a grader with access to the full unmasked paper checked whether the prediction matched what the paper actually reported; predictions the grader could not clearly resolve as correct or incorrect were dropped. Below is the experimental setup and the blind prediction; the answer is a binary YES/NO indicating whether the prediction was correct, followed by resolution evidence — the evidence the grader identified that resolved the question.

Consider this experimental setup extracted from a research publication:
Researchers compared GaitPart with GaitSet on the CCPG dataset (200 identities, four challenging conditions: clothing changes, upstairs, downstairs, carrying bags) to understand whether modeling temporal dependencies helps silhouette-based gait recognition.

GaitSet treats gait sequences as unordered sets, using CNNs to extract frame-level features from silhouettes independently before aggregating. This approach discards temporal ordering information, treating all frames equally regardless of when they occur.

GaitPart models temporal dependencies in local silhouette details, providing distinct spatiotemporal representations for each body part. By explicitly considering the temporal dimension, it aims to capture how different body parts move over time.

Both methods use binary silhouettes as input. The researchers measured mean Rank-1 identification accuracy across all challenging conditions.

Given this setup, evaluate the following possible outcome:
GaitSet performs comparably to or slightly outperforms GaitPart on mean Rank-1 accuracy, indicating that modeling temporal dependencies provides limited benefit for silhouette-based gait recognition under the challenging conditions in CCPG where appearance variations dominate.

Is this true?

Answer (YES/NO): NO